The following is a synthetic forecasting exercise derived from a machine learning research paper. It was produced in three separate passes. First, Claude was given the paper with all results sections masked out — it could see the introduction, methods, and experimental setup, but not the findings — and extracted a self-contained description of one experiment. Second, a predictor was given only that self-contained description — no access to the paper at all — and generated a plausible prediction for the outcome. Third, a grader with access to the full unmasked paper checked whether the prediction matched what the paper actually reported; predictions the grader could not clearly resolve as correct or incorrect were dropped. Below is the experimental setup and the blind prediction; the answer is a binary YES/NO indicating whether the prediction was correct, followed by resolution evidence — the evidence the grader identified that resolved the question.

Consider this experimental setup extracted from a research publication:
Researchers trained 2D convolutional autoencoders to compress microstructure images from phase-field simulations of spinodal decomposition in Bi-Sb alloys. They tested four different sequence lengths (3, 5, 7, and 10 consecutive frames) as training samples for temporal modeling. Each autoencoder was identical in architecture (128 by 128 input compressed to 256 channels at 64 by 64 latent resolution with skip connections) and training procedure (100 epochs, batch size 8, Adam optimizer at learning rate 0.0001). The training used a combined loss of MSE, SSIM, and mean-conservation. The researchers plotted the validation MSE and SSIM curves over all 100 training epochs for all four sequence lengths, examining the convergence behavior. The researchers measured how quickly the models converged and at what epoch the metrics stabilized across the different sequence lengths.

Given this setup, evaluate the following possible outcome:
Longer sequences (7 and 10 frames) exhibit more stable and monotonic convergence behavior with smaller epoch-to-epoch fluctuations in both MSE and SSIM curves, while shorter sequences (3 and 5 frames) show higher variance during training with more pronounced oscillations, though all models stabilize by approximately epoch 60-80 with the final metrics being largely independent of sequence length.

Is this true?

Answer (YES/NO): NO